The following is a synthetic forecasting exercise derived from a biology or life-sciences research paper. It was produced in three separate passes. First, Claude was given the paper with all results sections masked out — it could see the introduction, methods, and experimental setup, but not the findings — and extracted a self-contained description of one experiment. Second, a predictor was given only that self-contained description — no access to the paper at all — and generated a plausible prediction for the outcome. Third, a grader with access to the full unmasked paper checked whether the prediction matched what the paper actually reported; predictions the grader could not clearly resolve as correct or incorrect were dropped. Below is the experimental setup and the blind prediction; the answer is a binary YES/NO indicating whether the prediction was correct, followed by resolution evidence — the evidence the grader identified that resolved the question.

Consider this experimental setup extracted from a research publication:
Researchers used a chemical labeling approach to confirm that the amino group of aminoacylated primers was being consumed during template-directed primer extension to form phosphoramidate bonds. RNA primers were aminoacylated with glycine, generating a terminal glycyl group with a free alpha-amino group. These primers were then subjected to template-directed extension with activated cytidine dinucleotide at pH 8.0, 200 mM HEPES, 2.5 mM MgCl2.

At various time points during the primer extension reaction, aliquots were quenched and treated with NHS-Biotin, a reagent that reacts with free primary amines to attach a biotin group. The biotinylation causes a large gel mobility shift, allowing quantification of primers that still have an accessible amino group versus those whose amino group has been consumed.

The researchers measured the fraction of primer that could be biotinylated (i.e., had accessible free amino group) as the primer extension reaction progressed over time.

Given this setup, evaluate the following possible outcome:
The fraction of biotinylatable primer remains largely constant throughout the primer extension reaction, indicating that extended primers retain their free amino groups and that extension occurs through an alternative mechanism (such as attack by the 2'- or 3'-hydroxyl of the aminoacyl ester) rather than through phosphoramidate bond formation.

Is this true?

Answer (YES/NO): NO